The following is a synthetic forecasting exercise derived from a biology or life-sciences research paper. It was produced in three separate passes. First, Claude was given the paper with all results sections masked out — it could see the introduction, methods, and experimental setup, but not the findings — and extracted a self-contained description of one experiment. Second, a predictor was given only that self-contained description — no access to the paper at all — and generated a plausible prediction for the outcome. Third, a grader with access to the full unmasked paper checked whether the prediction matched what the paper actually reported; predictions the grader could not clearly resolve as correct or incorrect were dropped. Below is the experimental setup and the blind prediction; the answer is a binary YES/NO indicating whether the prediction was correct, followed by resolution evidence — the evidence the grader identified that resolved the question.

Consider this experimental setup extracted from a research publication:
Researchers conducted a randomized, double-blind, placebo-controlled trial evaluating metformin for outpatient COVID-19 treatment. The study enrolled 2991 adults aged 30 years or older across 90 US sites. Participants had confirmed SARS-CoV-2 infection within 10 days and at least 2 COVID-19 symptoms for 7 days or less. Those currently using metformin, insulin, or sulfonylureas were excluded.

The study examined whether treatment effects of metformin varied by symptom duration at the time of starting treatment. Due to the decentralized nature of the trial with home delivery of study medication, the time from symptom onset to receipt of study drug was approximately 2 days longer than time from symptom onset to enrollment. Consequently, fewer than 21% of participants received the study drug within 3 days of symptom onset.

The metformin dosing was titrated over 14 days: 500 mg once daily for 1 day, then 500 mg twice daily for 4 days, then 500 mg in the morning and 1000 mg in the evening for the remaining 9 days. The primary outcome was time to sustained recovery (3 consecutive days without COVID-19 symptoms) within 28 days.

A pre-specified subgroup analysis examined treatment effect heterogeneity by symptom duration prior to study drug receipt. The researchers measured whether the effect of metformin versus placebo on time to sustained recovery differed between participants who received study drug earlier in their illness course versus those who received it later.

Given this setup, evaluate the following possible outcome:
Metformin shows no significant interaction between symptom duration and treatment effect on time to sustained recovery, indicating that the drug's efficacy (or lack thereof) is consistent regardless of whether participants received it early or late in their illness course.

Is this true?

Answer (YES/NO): NO